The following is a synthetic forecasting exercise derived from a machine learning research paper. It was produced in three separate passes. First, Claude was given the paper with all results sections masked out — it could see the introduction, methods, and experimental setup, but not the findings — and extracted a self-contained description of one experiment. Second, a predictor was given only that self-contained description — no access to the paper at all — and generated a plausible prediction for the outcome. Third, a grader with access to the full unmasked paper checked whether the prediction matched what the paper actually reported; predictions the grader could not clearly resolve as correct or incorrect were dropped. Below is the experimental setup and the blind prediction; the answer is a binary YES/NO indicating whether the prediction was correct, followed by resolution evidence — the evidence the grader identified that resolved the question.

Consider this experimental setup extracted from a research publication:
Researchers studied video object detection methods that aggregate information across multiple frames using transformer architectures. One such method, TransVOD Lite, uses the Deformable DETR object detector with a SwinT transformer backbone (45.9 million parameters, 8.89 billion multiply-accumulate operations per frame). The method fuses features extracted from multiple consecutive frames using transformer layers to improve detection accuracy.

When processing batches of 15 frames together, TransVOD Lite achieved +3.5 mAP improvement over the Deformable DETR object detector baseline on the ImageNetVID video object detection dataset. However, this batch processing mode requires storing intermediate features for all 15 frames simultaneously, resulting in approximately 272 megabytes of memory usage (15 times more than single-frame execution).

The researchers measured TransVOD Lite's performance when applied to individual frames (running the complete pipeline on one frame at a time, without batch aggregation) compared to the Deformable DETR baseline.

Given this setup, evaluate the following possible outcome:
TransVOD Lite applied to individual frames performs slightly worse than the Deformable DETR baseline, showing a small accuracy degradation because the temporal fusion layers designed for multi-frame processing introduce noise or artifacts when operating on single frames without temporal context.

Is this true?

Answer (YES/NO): NO